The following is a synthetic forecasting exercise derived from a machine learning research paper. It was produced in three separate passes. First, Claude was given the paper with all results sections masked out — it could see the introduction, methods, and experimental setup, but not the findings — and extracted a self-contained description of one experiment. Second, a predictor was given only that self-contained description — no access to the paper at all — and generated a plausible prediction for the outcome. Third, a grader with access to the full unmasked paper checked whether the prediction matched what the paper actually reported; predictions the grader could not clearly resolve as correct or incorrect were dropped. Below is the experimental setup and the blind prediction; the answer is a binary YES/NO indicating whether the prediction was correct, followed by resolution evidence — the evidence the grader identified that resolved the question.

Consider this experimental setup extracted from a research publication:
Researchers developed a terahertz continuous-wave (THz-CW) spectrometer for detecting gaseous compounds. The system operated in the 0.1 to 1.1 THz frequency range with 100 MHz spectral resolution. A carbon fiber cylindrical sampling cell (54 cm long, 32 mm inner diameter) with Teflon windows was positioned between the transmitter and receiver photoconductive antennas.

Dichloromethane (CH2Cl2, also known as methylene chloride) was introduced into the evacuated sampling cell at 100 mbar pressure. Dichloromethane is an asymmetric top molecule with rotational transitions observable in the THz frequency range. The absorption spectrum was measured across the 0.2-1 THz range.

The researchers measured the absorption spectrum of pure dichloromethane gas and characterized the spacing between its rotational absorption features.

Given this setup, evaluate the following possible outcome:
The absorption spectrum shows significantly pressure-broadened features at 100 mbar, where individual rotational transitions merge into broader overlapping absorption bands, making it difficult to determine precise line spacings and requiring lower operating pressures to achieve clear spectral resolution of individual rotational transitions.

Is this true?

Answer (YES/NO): NO